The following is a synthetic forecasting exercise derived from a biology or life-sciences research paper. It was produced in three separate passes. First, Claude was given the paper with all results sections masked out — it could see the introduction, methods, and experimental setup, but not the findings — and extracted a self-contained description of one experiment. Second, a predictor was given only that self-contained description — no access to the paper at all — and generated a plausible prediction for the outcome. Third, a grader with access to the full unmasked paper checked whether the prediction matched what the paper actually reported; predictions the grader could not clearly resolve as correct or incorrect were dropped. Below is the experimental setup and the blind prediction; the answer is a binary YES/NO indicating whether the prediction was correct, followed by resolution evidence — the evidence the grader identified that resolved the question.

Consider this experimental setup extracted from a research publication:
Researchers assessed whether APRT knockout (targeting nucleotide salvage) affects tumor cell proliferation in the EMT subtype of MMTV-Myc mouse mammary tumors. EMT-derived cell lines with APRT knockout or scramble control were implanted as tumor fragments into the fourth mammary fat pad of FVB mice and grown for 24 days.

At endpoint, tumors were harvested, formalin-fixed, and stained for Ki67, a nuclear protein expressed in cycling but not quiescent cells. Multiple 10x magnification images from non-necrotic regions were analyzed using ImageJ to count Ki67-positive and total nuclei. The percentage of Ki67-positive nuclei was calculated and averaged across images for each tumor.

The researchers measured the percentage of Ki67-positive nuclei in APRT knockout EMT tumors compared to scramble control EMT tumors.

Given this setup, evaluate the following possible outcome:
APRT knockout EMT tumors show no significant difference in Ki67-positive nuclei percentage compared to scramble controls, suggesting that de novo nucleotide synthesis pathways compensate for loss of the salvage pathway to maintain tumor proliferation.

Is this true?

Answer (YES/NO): NO